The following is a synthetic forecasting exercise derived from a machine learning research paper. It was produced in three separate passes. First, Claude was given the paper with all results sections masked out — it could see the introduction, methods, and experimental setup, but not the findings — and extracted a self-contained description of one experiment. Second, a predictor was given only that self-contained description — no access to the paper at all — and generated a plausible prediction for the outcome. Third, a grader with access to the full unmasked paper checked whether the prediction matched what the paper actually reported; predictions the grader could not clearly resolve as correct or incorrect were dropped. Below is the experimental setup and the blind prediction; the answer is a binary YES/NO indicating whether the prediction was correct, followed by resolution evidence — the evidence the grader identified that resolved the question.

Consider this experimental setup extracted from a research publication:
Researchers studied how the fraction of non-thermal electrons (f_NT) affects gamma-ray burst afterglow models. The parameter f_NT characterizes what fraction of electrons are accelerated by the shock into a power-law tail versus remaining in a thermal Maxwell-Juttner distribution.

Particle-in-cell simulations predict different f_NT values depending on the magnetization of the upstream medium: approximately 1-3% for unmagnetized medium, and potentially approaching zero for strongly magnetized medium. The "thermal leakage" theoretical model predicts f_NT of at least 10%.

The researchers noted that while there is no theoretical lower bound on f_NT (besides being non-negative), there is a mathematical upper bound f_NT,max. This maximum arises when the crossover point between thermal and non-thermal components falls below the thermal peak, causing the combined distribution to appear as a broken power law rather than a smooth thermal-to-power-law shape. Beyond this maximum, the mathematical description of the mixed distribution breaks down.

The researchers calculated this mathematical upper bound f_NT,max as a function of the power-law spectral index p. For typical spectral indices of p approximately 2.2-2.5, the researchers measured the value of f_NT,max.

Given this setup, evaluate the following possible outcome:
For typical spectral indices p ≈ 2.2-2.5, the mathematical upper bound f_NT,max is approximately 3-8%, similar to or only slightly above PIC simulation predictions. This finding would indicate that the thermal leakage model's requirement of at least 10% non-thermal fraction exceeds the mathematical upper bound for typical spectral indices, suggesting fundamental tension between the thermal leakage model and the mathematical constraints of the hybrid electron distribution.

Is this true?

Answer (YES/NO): NO